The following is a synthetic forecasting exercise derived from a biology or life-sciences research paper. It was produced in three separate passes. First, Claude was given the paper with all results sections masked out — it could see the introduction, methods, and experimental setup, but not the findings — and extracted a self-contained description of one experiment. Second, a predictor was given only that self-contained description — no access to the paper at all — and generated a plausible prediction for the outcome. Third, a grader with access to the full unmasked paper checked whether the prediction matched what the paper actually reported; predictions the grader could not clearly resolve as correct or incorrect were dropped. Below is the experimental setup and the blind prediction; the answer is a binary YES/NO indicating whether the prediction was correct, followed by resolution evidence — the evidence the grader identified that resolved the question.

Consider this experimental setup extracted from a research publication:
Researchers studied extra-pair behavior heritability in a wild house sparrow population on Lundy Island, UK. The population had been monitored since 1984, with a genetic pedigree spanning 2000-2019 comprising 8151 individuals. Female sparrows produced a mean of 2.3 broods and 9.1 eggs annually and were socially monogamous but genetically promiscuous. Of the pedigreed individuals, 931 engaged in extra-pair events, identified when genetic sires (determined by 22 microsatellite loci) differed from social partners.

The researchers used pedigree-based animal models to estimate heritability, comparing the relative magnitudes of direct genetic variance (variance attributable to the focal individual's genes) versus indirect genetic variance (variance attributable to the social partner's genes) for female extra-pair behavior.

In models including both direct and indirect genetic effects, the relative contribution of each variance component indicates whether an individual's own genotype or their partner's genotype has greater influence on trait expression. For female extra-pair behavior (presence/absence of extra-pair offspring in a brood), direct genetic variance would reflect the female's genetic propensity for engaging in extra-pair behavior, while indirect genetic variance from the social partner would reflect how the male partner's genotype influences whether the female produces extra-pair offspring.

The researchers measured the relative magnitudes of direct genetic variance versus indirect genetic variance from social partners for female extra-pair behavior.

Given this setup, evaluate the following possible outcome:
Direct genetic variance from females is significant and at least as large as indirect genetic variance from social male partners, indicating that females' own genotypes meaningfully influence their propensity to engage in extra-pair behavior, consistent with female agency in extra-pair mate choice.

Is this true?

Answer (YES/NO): NO